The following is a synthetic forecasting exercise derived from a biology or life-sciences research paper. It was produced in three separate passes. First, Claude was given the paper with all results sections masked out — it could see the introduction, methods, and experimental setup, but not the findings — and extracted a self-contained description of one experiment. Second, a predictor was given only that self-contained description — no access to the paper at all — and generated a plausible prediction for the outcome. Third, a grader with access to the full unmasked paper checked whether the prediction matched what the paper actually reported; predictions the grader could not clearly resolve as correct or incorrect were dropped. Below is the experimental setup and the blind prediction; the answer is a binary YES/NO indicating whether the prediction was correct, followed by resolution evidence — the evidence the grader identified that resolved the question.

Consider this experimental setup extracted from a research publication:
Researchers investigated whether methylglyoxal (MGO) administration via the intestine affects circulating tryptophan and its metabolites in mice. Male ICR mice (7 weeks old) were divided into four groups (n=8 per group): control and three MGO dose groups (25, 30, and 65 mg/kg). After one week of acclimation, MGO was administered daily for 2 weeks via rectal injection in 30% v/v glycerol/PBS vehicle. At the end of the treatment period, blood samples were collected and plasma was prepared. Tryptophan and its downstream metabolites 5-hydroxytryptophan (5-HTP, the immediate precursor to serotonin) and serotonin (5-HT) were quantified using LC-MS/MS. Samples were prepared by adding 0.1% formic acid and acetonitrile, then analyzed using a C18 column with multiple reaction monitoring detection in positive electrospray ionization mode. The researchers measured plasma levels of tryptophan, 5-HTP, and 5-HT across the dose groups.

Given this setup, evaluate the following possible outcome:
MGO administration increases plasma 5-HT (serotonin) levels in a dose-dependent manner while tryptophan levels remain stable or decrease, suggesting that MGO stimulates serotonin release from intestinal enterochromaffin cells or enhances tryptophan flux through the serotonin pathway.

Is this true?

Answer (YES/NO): NO